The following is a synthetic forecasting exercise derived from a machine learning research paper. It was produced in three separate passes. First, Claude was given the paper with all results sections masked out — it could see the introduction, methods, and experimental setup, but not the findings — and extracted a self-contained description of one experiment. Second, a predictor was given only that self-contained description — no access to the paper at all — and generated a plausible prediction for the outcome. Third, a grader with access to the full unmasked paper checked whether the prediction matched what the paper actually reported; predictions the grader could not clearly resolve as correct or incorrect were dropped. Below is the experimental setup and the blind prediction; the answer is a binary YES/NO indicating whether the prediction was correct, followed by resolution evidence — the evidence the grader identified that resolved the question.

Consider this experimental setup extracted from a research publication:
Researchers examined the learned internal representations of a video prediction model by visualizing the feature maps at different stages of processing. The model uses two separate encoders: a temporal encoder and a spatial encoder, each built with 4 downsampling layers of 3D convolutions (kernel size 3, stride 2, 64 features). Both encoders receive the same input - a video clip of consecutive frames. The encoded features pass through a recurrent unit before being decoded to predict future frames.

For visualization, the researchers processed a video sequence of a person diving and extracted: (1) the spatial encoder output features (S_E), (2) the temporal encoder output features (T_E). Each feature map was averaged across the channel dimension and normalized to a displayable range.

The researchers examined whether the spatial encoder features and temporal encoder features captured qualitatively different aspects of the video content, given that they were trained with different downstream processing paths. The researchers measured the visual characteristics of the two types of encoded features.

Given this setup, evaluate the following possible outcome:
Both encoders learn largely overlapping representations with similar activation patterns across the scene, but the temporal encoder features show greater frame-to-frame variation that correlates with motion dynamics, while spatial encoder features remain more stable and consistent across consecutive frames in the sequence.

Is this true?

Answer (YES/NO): NO